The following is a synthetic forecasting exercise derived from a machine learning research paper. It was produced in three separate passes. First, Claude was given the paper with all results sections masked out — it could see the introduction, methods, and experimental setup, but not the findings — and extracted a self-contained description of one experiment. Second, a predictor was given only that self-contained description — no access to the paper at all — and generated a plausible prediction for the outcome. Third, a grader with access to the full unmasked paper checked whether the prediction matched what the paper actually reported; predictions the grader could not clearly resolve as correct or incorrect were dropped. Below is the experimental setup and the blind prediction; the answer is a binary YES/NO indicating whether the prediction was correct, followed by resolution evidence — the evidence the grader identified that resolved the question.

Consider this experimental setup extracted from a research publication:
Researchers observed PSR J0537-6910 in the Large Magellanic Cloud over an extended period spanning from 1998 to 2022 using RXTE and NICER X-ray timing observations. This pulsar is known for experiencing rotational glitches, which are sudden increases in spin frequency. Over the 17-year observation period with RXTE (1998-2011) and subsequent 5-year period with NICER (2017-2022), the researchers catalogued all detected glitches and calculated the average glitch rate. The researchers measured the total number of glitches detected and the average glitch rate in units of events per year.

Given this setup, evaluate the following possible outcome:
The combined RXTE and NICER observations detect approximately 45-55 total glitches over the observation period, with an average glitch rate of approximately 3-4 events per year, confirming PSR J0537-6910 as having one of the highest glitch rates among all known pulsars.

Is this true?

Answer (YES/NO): NO